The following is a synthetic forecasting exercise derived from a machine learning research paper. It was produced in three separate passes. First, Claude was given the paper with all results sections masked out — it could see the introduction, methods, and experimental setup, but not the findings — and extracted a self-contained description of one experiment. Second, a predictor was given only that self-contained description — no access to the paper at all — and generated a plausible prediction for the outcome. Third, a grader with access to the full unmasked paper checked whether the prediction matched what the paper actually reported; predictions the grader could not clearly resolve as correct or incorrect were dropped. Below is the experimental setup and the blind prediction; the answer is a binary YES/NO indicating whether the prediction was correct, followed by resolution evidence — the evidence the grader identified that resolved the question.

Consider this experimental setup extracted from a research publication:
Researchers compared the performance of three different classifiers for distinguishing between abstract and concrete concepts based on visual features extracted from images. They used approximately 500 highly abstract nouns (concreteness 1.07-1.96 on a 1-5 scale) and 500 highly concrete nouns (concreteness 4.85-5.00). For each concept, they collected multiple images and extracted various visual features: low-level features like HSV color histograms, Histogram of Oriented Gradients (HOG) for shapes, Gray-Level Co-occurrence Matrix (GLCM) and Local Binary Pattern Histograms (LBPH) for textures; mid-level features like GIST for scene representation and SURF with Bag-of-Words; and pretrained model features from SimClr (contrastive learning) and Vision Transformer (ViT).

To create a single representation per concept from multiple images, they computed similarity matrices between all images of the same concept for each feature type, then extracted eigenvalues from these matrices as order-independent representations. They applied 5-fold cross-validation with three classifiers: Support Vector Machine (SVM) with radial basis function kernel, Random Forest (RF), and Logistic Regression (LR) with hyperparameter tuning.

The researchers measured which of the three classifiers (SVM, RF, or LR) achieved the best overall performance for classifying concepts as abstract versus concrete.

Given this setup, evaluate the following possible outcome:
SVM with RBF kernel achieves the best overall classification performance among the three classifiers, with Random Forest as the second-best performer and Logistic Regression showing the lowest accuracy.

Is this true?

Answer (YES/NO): NO